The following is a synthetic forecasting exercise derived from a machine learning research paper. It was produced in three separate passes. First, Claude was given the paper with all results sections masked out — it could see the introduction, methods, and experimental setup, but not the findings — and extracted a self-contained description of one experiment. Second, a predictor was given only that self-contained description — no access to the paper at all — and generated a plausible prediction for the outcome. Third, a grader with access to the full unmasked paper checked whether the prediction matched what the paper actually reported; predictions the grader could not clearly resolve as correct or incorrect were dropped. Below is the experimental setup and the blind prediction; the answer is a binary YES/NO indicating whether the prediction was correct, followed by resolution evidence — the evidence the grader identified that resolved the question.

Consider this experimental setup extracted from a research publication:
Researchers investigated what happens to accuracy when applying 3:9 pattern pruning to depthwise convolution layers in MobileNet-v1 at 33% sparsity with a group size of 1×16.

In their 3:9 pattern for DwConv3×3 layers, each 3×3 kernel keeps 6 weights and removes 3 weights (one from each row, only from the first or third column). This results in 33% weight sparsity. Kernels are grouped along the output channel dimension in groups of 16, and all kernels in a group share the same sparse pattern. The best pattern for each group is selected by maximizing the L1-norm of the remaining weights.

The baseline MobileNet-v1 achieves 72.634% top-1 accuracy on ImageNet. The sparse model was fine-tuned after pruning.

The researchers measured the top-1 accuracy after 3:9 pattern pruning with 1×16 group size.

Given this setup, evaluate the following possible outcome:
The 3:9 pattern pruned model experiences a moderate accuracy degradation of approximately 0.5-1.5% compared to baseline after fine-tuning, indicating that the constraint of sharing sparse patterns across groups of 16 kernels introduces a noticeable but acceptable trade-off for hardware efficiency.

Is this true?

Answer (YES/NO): NO